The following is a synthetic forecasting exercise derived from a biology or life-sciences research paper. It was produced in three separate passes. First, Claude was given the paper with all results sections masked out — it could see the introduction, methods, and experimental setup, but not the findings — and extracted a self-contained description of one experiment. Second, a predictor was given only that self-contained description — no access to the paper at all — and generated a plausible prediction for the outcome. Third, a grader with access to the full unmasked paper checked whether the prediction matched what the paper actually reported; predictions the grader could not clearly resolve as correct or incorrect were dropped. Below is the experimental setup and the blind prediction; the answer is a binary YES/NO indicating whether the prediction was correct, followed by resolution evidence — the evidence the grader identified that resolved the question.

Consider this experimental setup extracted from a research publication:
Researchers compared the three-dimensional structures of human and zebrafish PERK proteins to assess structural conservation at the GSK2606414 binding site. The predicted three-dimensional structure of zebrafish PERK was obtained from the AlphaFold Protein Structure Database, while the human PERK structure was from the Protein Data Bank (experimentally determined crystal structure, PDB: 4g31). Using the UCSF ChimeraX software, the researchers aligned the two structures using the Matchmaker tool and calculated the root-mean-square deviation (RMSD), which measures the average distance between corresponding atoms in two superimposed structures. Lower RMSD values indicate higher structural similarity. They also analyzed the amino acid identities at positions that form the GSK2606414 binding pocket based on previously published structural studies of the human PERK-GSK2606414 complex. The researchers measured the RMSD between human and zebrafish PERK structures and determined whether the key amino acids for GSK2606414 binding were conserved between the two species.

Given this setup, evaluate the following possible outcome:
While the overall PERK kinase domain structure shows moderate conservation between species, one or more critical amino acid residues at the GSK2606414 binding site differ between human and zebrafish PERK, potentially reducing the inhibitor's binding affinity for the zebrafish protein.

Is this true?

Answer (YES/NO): NO